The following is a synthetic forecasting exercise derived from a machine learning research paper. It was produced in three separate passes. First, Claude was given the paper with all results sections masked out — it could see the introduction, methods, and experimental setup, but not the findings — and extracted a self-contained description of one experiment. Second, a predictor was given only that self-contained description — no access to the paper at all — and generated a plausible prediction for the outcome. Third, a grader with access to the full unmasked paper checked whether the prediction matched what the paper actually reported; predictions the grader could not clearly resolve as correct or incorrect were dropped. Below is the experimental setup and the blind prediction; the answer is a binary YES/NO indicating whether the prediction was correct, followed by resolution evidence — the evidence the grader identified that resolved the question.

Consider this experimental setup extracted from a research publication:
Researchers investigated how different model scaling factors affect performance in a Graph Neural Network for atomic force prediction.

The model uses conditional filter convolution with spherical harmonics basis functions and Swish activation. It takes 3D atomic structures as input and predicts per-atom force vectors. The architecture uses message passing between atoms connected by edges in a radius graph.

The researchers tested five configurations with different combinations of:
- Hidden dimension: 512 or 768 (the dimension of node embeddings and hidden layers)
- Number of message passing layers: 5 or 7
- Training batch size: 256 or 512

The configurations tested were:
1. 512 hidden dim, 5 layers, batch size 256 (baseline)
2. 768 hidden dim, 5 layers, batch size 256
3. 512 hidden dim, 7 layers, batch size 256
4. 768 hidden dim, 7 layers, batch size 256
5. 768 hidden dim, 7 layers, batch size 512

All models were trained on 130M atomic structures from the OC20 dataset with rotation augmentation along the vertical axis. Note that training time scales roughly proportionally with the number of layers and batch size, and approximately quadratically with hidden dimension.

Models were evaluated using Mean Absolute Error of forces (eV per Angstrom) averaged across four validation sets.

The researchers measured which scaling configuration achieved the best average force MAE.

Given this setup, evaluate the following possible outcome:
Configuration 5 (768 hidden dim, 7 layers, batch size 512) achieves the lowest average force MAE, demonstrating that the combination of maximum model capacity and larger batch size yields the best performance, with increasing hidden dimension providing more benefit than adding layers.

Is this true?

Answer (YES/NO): YES